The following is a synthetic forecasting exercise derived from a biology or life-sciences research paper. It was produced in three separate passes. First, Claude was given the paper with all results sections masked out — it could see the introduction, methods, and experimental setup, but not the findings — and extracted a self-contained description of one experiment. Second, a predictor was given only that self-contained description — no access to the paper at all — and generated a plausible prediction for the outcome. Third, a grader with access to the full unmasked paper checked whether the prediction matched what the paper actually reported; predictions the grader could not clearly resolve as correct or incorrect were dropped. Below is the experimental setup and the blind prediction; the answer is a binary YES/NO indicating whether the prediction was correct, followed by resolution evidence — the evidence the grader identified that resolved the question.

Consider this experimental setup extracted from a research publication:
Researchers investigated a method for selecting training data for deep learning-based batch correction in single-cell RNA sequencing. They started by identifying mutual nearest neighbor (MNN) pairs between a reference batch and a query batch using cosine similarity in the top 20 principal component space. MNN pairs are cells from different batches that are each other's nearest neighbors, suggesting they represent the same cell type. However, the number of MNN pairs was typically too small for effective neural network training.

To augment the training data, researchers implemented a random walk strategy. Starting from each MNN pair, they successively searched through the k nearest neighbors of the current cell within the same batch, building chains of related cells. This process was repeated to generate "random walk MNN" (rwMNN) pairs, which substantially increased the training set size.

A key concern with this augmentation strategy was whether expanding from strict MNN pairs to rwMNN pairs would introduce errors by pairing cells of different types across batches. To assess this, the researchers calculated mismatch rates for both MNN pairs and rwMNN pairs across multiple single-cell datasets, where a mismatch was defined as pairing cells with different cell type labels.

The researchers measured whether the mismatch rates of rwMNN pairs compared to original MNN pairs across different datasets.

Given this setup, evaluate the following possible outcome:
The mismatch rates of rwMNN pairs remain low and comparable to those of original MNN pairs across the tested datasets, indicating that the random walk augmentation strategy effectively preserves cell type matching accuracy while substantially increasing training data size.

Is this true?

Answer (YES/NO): YES